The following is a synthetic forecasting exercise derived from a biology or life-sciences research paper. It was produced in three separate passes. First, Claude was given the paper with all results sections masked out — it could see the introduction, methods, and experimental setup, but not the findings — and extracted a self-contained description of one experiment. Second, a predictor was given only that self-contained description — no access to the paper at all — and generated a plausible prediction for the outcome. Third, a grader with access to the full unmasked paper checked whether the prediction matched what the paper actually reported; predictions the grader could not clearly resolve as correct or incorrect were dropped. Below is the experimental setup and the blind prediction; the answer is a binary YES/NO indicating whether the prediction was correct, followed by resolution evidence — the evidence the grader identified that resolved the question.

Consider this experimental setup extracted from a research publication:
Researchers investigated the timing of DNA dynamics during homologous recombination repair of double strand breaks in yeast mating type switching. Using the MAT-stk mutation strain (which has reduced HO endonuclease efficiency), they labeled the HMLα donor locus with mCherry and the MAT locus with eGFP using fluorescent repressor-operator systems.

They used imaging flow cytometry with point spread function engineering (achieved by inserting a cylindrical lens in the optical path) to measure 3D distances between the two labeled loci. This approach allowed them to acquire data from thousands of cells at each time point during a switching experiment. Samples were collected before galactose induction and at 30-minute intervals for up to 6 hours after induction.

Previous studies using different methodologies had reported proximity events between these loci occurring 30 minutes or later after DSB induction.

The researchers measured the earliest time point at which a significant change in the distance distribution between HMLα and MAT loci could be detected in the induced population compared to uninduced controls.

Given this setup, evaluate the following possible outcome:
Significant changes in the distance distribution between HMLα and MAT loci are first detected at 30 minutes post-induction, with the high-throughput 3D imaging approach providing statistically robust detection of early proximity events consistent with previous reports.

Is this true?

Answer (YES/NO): NO